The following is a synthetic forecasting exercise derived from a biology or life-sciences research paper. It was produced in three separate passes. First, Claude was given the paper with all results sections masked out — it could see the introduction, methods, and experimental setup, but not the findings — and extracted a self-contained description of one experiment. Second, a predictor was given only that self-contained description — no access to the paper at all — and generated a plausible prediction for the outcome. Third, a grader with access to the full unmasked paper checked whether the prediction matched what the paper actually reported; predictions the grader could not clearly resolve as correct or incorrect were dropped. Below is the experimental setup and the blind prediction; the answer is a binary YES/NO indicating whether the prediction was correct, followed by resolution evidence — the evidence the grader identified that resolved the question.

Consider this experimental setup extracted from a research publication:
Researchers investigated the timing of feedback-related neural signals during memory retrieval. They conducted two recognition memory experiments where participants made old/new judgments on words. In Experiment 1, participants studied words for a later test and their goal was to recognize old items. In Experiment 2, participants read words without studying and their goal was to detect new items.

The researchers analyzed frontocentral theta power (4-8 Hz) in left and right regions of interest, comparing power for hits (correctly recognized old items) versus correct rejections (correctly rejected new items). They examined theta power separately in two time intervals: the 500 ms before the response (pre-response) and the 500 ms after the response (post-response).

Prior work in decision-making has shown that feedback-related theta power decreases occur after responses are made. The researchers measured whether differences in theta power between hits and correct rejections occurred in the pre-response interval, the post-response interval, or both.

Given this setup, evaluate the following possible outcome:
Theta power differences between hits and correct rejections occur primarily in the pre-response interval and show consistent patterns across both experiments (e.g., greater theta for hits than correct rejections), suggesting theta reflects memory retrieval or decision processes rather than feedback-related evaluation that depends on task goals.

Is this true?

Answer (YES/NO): NO